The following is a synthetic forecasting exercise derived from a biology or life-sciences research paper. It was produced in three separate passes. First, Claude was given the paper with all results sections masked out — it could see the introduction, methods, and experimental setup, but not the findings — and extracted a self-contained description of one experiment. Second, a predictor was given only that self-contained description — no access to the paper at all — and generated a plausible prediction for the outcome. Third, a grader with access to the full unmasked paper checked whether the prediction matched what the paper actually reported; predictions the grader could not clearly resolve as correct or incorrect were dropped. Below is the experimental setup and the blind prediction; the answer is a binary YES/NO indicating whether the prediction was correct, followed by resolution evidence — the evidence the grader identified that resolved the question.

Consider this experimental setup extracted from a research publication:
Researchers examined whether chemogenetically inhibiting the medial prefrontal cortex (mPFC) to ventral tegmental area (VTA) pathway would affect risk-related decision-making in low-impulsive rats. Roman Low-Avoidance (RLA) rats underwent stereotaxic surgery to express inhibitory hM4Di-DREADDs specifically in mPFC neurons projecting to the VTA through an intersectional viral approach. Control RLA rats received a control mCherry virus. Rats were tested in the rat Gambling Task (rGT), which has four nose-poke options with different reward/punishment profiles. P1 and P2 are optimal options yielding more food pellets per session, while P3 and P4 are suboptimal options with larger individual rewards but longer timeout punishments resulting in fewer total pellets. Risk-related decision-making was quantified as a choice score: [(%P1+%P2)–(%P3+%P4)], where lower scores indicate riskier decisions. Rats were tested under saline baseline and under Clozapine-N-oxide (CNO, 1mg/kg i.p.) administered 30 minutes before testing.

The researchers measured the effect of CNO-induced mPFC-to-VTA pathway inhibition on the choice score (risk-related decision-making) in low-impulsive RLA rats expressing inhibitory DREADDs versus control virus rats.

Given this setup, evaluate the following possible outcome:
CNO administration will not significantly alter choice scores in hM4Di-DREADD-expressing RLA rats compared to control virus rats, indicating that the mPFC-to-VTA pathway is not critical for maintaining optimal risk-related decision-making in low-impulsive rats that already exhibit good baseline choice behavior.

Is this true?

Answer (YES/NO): YES